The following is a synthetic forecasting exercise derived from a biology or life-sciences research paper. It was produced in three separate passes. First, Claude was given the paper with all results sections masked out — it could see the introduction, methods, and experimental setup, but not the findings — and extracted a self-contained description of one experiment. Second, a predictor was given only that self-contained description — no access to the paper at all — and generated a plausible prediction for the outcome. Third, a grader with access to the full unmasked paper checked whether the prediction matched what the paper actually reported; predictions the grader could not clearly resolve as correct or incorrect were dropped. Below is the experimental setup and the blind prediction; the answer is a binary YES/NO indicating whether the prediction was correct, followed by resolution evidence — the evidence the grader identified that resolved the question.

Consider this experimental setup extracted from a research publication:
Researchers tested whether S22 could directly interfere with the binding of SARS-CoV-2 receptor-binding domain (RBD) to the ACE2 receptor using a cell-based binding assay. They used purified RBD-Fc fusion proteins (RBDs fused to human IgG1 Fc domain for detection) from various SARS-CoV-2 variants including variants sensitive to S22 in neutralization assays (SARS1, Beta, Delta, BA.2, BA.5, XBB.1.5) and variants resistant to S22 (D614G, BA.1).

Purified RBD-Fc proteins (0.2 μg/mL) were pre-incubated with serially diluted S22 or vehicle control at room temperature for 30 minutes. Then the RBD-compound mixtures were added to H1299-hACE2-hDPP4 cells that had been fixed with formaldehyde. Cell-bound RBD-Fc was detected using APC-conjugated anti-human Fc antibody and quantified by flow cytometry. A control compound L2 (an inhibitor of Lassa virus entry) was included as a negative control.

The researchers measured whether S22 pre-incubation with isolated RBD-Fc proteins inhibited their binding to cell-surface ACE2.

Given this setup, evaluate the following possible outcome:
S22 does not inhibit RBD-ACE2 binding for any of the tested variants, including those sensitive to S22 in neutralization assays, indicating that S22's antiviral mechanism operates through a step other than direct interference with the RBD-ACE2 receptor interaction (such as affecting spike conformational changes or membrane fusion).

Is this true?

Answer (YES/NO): NO